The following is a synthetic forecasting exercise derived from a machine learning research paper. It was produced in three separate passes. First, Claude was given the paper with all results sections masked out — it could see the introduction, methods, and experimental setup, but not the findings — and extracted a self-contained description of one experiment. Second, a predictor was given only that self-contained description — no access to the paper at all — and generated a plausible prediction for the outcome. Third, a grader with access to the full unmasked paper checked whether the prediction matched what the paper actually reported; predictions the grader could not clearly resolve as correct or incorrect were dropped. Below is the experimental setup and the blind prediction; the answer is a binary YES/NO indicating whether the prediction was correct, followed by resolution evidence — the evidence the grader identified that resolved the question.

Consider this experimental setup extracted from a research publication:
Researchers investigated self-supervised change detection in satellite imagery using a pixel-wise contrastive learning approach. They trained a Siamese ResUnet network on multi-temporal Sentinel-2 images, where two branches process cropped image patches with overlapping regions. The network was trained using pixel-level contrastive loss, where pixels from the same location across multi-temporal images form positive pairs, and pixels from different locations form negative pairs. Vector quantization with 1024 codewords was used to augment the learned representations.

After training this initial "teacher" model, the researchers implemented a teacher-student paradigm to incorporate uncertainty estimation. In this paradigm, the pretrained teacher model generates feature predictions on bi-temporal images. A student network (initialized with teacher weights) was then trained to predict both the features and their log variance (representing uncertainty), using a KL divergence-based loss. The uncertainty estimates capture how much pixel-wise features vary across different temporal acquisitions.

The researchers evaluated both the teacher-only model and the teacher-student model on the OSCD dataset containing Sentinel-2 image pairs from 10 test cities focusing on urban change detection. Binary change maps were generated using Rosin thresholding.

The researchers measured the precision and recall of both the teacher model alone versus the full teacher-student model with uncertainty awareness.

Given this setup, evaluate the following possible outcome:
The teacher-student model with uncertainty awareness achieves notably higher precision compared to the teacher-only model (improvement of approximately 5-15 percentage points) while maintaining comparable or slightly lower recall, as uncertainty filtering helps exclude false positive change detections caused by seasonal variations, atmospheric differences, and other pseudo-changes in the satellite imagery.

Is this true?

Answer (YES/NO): NO